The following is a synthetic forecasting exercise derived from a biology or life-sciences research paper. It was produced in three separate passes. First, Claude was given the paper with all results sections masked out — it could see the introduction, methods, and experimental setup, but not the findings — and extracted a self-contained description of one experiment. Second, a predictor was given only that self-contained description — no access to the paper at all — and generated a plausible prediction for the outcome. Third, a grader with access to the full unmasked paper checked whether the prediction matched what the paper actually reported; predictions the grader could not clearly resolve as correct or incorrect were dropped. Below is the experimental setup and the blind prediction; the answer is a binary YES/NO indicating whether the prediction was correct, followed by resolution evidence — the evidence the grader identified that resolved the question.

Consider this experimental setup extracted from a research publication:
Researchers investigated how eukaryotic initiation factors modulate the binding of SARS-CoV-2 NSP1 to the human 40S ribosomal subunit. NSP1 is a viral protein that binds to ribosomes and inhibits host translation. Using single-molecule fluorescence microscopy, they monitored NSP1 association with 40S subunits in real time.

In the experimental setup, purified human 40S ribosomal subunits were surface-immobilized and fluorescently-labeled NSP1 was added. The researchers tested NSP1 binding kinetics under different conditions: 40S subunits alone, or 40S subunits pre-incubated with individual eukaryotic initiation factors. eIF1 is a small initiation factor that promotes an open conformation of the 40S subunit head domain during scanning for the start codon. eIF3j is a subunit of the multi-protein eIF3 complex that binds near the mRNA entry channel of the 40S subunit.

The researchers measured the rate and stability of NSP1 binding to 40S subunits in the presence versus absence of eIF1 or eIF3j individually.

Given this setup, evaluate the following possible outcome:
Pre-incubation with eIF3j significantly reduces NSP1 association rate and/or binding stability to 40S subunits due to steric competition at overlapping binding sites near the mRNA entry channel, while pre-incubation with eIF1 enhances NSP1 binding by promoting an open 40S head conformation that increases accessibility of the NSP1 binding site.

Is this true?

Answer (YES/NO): YES